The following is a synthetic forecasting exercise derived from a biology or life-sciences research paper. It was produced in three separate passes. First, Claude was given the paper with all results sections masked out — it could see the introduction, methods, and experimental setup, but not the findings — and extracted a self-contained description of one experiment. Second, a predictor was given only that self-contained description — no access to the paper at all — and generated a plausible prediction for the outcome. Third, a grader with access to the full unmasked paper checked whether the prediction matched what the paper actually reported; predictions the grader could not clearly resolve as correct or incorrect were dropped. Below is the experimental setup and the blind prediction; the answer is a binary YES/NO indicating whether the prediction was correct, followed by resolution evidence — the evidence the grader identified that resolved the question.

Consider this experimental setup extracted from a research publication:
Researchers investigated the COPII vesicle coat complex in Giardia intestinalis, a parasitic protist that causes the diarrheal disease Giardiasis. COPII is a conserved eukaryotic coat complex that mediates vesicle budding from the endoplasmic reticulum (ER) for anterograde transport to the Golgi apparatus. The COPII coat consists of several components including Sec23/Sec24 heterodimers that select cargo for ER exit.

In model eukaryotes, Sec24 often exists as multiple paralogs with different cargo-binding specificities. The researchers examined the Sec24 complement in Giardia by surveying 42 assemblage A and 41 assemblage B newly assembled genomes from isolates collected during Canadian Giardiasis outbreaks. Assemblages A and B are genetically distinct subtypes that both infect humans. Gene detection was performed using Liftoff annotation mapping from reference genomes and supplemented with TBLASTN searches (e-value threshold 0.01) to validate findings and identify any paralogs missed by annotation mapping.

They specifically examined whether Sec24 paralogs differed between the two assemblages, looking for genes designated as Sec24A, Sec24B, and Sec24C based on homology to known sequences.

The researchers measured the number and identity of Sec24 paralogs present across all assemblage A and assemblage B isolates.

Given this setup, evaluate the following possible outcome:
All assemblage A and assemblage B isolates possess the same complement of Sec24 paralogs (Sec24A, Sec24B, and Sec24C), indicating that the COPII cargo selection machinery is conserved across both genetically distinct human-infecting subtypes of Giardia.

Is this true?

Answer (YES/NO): NO